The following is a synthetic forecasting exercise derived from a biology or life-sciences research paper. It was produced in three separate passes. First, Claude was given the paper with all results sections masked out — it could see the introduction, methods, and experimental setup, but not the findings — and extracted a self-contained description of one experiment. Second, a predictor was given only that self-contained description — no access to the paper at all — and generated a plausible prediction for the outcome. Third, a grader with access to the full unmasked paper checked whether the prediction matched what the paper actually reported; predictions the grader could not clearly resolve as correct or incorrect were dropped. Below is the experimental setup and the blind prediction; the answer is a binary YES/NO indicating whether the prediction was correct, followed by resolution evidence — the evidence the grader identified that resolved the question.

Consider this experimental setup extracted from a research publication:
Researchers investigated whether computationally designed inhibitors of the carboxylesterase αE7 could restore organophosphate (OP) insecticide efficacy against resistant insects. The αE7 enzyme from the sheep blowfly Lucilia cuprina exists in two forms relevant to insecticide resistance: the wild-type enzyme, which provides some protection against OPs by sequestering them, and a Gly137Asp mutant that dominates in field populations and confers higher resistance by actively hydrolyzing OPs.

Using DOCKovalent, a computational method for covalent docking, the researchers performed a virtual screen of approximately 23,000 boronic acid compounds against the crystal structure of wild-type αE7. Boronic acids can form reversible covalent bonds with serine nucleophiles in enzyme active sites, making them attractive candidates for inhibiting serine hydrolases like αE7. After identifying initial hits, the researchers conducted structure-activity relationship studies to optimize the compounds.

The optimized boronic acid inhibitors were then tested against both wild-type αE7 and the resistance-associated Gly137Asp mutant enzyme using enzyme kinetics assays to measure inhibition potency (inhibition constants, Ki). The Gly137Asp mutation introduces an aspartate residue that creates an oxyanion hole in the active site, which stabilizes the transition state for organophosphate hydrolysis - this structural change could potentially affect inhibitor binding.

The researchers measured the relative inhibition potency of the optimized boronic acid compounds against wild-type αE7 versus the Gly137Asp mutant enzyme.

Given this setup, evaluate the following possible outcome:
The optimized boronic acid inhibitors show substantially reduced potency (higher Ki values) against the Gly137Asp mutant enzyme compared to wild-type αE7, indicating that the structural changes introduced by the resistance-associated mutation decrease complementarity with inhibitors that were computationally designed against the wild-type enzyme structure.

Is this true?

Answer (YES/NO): YES